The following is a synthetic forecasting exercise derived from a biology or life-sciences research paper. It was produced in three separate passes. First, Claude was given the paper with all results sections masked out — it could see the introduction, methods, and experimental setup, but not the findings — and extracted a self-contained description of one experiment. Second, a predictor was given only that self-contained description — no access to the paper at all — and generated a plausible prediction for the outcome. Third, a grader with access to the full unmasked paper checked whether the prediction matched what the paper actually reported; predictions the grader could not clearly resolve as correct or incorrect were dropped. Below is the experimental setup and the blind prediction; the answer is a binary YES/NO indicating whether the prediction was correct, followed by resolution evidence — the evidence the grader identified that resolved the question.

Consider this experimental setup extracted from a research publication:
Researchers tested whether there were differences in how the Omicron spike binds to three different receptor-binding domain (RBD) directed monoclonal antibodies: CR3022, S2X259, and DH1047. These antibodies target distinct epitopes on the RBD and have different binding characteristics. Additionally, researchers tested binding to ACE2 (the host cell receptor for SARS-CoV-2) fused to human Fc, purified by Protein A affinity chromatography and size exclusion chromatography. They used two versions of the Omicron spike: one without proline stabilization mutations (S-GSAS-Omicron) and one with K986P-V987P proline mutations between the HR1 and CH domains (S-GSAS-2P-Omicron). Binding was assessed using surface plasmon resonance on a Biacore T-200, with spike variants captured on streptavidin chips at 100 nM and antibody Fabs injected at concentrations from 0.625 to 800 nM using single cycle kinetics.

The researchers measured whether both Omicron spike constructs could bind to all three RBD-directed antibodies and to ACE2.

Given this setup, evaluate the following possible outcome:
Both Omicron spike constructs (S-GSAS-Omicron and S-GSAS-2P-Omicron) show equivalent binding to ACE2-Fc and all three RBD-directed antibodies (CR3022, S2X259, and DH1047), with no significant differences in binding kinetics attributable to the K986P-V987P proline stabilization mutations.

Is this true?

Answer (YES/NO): NO